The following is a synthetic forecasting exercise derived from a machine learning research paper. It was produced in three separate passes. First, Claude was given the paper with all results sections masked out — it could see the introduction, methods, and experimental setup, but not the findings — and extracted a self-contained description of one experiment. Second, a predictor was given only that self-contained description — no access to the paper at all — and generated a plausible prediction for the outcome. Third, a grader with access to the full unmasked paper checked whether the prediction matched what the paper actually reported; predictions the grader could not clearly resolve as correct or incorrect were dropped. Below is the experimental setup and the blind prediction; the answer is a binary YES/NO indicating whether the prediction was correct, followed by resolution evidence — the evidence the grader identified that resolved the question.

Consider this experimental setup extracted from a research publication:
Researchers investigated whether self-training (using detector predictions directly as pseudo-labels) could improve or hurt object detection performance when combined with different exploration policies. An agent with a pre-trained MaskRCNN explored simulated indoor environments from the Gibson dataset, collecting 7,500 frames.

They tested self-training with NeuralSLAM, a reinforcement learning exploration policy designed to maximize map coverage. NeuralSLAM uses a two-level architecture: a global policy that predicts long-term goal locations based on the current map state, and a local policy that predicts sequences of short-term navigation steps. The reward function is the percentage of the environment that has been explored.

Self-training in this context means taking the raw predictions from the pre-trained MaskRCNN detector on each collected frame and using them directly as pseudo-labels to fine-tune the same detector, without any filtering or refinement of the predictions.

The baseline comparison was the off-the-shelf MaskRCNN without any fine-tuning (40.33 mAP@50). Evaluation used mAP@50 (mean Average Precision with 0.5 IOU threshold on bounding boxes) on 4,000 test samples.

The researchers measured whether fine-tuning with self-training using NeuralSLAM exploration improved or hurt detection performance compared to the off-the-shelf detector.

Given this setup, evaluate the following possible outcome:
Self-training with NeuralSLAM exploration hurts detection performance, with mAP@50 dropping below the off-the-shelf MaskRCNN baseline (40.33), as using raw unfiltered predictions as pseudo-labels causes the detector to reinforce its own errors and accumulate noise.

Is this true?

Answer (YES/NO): YES